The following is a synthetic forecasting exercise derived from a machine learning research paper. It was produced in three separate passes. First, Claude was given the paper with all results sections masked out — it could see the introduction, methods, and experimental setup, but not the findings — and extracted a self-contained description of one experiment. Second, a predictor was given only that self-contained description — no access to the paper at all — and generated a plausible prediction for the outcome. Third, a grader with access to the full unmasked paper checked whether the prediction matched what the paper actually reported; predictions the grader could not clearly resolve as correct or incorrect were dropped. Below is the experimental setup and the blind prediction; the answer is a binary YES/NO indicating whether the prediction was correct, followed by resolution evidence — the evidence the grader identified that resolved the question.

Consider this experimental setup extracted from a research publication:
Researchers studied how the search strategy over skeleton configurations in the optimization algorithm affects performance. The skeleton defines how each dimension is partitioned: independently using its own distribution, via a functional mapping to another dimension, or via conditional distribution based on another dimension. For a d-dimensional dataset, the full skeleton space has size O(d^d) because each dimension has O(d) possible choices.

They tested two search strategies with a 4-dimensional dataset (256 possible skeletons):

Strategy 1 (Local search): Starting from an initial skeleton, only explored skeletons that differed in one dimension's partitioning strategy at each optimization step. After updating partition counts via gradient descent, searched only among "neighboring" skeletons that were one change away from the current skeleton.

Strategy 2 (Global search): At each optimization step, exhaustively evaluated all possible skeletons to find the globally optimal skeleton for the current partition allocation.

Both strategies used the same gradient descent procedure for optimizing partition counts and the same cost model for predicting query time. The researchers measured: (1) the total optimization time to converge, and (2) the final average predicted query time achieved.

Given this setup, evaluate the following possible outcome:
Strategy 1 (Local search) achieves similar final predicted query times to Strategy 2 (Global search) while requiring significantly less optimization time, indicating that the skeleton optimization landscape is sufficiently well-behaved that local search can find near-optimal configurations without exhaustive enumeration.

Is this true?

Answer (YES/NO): NO